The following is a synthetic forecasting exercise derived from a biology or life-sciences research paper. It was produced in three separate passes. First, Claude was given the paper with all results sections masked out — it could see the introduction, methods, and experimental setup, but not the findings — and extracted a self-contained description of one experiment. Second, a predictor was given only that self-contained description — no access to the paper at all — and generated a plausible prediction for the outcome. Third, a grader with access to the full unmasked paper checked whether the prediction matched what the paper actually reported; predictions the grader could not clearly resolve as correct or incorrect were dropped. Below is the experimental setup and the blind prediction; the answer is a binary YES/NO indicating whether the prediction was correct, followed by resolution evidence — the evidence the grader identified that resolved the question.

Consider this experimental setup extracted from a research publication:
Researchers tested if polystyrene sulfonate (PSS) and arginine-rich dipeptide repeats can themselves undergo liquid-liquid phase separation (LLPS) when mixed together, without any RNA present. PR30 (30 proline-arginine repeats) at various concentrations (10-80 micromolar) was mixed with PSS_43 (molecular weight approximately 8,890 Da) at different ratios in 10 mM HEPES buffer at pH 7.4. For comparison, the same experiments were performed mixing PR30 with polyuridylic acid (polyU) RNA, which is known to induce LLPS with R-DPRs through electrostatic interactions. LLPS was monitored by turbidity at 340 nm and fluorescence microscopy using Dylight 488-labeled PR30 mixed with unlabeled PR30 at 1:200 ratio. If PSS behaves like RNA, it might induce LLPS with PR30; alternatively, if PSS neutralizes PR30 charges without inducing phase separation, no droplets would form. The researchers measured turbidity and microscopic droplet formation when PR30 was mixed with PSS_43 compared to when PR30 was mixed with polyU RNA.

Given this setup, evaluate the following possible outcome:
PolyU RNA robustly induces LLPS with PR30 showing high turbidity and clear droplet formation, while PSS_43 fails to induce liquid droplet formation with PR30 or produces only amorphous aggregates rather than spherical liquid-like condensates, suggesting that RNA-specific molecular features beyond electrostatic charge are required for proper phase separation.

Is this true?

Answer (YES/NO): YES